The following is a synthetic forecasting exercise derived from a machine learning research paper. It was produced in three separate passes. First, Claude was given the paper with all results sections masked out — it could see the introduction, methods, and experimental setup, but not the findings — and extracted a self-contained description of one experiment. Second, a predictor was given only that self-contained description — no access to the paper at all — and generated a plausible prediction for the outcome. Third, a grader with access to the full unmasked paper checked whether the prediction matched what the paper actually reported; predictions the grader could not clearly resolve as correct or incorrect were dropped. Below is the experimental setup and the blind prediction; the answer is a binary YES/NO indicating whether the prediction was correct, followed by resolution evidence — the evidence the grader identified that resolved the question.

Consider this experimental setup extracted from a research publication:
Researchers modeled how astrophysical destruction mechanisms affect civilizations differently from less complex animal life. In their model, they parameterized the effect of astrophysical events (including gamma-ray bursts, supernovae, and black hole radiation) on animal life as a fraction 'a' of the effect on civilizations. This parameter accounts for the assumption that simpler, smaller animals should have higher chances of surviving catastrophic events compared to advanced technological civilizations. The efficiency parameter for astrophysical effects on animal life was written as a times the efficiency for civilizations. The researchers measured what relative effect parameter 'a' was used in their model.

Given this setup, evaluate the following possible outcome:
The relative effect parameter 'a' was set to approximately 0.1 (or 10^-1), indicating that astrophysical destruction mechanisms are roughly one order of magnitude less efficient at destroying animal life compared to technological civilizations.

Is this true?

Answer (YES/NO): NO